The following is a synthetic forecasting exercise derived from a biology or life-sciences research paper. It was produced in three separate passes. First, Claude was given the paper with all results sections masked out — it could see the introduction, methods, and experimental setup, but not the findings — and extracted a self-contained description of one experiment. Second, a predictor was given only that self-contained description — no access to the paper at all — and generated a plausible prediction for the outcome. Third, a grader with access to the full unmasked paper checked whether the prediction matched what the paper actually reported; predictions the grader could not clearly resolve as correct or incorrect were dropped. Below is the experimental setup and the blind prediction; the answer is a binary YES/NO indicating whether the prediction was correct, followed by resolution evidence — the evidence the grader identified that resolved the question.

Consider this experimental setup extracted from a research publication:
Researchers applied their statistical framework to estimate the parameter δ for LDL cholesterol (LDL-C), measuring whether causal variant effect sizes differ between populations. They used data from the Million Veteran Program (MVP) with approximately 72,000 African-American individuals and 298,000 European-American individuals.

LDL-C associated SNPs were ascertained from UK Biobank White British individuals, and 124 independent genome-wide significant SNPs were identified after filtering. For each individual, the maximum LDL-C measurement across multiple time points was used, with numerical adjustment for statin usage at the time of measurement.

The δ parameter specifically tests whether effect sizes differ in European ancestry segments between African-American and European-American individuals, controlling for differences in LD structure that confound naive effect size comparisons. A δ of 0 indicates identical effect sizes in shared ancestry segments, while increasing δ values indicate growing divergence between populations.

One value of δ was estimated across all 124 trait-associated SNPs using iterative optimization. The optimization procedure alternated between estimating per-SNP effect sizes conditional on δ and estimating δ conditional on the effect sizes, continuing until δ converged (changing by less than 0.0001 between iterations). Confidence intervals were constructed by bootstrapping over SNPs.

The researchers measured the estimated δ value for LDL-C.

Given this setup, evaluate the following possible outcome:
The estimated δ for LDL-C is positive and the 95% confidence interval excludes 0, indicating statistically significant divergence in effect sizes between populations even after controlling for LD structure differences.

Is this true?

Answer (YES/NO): NO